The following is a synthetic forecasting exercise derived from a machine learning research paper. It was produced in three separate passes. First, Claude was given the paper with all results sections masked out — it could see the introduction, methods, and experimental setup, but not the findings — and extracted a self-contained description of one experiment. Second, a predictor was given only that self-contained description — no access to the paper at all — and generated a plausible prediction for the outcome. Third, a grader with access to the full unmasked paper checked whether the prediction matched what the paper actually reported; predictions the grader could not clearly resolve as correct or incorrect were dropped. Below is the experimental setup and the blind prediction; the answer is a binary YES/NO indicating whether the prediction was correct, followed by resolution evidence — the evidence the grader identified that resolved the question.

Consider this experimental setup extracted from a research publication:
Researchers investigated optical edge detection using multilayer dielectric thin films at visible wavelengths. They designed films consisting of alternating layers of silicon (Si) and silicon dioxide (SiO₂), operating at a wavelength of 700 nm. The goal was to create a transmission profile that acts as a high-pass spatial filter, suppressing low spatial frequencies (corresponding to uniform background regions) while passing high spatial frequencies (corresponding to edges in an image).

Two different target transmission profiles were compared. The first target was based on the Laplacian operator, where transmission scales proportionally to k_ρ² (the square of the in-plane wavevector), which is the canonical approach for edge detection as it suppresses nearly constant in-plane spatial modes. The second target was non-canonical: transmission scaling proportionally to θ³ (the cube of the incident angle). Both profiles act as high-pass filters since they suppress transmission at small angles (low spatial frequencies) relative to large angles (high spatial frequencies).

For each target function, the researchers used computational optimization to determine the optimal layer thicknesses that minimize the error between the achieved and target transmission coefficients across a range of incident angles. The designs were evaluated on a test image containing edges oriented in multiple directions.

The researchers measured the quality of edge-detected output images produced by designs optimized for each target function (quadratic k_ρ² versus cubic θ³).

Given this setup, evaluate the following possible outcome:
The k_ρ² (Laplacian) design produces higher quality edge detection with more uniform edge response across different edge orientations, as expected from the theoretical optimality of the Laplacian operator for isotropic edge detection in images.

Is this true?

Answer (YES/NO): NO